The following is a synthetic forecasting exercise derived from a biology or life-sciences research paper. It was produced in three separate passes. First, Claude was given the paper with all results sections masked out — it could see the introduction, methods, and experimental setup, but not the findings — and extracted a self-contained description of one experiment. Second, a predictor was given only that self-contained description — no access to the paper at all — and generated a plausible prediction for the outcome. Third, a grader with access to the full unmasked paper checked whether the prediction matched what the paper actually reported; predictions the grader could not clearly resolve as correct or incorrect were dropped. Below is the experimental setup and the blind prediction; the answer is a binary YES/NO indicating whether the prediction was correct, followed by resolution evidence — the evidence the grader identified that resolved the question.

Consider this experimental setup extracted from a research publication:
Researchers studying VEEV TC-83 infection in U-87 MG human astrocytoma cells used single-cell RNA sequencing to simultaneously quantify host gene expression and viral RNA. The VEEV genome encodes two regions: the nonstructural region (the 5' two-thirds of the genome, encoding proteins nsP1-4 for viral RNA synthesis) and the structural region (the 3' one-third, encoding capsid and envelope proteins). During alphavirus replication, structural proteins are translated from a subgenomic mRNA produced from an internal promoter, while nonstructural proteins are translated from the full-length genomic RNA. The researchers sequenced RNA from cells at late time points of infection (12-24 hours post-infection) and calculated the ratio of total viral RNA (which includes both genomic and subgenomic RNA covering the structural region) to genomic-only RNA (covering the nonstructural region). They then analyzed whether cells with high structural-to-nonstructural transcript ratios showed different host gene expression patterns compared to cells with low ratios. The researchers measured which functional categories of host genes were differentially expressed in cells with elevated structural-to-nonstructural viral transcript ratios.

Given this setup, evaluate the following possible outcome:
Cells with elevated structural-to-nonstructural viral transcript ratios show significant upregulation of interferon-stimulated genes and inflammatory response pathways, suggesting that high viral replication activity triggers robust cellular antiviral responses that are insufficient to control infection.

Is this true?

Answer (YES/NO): NO